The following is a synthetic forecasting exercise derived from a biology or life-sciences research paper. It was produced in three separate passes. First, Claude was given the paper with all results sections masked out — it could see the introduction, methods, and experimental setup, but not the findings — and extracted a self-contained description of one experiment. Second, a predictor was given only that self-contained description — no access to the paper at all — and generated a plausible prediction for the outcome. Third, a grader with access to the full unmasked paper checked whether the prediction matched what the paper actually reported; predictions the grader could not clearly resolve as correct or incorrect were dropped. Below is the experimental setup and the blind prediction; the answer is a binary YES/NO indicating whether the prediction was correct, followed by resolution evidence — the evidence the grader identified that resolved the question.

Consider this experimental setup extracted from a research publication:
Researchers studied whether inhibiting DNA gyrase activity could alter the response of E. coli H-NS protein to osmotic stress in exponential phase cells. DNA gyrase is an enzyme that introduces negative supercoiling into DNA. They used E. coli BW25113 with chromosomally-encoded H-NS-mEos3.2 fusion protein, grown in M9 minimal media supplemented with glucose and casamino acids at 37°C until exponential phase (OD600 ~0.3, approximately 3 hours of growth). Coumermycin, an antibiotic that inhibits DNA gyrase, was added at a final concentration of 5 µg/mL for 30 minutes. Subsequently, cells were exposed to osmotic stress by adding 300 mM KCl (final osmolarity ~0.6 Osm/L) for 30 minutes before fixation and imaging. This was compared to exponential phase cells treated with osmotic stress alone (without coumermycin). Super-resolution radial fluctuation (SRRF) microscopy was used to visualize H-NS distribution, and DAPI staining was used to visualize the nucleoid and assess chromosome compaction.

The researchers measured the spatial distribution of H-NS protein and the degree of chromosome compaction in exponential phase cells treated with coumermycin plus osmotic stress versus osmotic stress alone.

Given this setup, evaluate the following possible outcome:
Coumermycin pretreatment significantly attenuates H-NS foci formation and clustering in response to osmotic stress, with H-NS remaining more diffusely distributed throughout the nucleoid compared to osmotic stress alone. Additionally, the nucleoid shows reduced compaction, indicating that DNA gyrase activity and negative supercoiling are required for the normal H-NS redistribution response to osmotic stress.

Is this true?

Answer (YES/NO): NO